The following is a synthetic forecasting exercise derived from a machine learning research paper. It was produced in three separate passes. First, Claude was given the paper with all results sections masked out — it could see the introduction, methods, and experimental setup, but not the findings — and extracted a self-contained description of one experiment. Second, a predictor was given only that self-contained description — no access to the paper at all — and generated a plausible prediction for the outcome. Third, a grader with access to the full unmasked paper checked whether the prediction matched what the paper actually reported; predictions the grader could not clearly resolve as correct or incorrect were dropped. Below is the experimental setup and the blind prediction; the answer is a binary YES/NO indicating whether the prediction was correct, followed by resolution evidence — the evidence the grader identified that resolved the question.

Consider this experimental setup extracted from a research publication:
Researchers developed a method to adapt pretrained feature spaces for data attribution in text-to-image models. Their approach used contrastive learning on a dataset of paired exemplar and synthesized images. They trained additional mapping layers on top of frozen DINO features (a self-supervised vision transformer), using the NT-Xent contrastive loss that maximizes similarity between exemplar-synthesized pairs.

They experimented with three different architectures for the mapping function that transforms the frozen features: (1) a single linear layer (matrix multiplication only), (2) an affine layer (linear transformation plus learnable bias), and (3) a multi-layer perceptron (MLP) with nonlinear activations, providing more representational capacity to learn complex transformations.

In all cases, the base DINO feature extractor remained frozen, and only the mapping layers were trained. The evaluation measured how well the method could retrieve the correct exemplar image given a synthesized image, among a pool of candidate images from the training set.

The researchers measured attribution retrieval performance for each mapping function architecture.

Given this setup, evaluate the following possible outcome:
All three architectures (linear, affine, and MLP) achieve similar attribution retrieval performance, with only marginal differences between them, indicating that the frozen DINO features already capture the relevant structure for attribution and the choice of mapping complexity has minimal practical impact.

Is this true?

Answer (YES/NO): NO